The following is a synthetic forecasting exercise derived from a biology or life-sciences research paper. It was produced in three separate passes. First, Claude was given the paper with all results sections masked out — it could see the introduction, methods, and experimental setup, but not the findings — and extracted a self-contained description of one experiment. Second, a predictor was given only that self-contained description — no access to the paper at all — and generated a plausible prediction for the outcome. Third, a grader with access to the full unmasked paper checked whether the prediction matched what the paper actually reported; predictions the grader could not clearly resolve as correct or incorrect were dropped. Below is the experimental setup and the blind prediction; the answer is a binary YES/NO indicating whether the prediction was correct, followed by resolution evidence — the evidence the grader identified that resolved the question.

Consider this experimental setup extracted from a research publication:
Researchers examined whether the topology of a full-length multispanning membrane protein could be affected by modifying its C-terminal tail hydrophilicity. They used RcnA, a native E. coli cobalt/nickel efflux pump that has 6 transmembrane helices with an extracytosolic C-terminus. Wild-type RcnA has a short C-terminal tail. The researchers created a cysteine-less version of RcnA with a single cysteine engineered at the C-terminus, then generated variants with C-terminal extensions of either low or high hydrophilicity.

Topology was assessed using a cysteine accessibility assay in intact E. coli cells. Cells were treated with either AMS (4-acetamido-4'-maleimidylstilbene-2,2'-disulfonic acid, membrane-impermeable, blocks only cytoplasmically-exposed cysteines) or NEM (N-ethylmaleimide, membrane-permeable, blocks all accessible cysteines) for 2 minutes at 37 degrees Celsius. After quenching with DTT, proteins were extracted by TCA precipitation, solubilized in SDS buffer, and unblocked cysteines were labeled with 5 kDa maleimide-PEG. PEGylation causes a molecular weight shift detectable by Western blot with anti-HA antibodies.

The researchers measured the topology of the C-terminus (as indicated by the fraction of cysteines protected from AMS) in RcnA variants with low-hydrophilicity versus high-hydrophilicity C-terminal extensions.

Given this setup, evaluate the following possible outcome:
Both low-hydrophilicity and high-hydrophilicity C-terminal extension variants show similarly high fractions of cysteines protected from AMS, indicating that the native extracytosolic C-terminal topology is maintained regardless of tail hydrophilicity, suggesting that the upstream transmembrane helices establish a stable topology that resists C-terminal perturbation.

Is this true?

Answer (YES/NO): NO